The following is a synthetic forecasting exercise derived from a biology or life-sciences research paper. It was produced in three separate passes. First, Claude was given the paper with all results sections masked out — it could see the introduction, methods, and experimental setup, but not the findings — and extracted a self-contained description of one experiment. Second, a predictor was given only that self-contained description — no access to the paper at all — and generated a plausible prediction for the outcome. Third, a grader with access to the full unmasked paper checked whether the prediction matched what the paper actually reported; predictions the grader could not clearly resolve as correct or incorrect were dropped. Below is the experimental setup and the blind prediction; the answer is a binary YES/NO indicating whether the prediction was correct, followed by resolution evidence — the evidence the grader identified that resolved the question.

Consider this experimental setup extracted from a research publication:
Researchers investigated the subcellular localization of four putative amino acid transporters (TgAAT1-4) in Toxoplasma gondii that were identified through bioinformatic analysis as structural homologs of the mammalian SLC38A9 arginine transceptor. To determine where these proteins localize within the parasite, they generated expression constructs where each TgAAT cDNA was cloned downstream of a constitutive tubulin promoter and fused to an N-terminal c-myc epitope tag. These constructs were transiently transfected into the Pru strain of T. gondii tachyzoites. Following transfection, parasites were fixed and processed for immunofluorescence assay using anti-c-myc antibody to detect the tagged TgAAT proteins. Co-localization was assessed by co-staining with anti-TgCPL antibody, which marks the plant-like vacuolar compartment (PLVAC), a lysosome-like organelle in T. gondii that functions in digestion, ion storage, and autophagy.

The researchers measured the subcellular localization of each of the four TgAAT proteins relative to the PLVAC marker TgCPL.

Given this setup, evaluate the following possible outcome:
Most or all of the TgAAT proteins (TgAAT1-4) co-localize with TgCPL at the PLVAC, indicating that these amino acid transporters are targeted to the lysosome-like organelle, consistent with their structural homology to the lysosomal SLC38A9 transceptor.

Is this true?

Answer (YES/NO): NO